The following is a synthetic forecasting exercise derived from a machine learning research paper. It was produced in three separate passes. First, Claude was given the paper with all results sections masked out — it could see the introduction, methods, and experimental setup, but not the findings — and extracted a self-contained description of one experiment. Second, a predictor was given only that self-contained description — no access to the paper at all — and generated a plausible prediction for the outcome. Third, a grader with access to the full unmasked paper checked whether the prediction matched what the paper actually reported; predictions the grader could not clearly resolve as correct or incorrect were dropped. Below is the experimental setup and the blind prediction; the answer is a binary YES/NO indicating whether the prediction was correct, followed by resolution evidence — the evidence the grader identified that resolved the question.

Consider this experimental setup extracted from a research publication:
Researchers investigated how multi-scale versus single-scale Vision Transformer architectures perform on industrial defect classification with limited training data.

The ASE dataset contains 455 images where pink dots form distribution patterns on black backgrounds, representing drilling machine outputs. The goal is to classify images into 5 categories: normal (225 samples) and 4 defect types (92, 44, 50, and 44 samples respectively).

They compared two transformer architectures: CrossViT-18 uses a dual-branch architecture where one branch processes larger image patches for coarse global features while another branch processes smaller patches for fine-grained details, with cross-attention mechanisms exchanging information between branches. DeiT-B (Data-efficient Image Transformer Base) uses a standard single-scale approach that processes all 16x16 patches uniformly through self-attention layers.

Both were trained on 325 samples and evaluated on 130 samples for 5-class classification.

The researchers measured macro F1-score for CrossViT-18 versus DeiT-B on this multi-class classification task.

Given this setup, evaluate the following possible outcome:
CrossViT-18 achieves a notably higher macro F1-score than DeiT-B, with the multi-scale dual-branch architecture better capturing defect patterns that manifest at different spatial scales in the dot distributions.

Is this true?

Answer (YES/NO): YES